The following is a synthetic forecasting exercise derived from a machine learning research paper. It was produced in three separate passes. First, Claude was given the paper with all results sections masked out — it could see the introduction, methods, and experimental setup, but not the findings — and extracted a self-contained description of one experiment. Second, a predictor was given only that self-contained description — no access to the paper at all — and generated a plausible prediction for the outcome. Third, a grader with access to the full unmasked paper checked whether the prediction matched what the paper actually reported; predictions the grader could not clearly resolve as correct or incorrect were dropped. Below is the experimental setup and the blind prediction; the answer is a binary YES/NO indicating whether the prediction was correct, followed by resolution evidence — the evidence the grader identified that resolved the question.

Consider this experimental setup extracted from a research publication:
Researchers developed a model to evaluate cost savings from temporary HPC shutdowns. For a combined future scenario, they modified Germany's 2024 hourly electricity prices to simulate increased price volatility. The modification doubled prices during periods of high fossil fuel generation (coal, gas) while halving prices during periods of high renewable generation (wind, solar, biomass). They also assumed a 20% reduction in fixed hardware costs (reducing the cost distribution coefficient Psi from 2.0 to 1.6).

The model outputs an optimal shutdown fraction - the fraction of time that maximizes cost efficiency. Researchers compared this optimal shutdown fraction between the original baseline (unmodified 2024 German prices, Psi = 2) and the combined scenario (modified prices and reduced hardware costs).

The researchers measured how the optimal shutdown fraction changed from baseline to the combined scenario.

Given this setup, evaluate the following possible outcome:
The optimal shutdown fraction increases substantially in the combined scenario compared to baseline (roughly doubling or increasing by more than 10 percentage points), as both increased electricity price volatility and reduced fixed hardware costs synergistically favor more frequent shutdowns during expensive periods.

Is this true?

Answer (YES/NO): YES